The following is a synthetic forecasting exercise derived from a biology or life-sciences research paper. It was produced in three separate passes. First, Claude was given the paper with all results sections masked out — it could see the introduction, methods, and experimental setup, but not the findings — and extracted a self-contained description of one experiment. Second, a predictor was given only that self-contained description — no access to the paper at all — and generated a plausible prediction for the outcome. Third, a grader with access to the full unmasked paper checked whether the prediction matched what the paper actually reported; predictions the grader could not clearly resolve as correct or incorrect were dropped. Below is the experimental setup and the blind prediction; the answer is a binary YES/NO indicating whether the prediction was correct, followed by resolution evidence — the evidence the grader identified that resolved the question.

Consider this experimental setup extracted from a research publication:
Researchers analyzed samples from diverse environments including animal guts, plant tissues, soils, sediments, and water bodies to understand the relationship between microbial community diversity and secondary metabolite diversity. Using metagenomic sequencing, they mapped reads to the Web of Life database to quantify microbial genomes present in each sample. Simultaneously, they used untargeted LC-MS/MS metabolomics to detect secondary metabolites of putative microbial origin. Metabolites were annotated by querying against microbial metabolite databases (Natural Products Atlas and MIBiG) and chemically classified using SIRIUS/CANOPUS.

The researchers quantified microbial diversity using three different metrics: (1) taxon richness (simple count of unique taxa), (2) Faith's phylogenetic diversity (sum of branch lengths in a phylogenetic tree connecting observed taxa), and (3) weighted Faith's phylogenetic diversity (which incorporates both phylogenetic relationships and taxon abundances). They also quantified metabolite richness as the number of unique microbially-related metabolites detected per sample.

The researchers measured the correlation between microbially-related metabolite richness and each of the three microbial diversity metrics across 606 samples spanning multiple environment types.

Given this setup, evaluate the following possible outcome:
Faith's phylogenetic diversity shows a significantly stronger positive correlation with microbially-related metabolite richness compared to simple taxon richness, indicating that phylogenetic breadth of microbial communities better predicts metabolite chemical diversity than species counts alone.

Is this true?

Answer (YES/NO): NO